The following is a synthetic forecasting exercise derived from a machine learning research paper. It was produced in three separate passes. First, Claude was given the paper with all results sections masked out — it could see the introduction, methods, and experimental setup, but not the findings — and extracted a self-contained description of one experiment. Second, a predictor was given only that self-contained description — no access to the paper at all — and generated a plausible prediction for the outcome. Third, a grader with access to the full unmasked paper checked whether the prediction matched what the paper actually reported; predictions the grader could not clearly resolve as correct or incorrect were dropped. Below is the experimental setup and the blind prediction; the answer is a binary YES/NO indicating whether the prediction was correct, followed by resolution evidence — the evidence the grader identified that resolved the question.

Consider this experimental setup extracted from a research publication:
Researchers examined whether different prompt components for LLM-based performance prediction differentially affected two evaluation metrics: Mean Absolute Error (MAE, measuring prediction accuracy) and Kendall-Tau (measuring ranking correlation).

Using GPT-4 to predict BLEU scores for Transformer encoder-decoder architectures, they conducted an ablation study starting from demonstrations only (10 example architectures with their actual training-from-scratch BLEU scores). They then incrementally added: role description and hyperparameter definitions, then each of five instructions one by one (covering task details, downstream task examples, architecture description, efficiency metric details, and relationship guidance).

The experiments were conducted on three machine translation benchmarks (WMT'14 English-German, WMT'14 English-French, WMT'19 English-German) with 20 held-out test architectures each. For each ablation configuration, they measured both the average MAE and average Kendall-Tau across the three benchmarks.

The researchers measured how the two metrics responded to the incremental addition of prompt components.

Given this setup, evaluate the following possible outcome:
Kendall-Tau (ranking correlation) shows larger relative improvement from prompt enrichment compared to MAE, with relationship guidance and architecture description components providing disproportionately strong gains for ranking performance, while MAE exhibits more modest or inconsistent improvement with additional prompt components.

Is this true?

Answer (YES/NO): NO